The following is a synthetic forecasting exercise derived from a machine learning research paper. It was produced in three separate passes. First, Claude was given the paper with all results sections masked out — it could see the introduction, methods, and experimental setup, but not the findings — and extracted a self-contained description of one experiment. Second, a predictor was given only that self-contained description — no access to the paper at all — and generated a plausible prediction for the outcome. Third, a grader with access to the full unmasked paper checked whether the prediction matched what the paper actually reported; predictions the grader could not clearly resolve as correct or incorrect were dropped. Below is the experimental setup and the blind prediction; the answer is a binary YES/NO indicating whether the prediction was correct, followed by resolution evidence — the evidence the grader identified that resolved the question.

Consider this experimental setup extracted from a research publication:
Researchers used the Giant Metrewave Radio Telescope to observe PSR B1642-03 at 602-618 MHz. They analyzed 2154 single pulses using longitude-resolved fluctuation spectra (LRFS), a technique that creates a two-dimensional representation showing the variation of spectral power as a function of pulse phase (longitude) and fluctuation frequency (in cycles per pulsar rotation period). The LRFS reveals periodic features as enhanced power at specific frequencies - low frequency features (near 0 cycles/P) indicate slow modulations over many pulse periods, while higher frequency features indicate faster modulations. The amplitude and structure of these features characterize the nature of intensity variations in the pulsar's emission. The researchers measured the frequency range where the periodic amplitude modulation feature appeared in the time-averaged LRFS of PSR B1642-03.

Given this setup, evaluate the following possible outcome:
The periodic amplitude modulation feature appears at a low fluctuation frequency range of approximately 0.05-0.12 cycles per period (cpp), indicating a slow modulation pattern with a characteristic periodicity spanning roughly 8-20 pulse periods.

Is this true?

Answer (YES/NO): NO